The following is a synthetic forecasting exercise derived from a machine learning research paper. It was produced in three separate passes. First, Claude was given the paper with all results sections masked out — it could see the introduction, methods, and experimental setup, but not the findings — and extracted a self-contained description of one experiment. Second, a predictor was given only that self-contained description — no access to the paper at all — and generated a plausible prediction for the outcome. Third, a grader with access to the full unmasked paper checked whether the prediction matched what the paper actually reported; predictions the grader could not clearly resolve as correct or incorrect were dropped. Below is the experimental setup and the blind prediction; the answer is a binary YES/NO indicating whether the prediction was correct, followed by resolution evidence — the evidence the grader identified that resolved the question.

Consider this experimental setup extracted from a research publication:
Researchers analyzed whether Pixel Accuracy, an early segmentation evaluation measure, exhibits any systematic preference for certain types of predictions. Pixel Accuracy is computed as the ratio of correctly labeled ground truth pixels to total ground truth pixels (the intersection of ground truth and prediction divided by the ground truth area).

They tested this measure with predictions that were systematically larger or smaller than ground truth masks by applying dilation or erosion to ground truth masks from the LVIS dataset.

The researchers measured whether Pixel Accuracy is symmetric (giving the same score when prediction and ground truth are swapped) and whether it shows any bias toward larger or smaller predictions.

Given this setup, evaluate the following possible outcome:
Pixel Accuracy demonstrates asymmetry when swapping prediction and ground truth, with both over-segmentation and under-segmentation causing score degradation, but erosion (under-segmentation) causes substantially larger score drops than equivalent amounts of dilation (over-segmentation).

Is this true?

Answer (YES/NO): NO